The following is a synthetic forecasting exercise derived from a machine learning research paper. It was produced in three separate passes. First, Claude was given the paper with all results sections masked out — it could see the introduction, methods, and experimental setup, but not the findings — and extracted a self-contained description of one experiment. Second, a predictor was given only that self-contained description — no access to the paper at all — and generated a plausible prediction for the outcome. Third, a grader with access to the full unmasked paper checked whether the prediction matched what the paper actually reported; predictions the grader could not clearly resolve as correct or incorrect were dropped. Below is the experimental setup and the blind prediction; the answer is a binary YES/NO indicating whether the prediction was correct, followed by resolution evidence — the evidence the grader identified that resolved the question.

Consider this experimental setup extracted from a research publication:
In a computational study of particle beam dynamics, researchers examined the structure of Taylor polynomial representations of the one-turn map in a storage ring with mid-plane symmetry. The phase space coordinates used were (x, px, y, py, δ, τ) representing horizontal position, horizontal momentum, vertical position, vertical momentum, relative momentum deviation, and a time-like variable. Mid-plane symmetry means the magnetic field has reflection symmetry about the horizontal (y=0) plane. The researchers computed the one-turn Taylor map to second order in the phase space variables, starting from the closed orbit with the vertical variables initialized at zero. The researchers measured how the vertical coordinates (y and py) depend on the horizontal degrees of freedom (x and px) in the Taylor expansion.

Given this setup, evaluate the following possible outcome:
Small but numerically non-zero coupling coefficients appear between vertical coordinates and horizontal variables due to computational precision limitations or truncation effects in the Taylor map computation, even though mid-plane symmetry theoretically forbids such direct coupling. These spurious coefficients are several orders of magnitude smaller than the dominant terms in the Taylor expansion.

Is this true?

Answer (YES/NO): NO